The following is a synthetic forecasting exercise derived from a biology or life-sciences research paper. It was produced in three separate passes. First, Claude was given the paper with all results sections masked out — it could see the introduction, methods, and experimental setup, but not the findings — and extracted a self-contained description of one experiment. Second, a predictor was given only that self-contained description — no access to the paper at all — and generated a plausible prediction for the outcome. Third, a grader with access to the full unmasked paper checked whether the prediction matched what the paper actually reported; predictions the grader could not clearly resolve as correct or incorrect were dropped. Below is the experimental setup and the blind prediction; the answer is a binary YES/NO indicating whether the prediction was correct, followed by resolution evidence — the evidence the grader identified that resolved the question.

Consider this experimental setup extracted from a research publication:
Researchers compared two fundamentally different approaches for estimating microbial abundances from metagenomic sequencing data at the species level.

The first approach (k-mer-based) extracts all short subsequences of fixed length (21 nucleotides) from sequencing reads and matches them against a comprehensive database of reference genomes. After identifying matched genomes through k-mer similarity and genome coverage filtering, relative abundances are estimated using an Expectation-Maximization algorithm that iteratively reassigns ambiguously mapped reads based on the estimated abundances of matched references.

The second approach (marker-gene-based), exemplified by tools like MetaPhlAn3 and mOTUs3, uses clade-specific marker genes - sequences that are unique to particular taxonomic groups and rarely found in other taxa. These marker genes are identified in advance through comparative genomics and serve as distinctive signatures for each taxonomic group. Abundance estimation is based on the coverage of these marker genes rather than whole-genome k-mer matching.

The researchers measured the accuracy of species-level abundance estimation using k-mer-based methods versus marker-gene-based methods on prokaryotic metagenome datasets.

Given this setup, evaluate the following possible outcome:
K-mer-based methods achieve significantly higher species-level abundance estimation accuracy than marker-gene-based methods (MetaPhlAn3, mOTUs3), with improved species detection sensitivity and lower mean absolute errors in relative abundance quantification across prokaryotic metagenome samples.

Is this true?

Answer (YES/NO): NO